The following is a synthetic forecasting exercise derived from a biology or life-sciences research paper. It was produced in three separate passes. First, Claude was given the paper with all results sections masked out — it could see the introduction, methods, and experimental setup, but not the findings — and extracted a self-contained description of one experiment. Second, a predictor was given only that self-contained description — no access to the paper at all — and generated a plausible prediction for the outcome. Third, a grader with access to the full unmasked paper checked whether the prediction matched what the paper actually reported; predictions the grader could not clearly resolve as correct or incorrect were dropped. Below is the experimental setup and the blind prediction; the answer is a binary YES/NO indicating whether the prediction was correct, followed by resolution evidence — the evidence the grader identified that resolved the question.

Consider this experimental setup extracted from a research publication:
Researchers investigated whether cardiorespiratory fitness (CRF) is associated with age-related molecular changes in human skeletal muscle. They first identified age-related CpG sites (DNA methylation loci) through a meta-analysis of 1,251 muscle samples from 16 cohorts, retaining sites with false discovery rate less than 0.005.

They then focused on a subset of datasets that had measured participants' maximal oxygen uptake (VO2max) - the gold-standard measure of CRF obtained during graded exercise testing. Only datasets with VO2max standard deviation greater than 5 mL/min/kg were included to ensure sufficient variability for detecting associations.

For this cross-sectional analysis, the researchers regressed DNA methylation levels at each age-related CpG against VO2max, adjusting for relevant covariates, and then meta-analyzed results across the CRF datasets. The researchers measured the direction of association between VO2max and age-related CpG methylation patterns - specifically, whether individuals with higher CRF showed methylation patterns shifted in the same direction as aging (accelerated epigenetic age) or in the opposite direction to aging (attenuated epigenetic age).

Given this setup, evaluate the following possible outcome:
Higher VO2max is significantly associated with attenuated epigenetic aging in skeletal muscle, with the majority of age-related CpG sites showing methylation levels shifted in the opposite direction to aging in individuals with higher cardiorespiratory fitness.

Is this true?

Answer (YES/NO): YES